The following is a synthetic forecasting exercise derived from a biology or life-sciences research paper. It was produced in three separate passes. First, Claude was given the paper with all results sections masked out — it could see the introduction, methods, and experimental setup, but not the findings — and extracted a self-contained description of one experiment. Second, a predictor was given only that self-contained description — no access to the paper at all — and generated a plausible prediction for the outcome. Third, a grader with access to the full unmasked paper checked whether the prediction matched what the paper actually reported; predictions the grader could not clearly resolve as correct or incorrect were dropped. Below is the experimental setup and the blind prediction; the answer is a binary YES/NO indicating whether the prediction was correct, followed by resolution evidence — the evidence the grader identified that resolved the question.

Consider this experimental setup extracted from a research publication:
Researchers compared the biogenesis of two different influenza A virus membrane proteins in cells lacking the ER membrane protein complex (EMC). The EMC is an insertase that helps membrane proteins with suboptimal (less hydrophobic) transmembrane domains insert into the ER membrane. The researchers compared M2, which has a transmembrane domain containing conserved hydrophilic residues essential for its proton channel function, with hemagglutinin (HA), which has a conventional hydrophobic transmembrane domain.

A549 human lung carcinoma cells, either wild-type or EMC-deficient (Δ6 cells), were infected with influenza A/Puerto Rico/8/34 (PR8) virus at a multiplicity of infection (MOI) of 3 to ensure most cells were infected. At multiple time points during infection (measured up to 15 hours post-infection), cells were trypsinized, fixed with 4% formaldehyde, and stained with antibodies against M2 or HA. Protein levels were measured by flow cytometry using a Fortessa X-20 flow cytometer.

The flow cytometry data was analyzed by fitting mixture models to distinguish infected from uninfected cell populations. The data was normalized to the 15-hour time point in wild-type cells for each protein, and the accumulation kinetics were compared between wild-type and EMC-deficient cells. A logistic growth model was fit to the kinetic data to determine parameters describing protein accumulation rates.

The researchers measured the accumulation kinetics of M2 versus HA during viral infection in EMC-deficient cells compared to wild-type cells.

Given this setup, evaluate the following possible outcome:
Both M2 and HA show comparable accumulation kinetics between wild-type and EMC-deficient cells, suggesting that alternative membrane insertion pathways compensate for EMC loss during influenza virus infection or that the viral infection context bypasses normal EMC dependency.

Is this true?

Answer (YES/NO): NO